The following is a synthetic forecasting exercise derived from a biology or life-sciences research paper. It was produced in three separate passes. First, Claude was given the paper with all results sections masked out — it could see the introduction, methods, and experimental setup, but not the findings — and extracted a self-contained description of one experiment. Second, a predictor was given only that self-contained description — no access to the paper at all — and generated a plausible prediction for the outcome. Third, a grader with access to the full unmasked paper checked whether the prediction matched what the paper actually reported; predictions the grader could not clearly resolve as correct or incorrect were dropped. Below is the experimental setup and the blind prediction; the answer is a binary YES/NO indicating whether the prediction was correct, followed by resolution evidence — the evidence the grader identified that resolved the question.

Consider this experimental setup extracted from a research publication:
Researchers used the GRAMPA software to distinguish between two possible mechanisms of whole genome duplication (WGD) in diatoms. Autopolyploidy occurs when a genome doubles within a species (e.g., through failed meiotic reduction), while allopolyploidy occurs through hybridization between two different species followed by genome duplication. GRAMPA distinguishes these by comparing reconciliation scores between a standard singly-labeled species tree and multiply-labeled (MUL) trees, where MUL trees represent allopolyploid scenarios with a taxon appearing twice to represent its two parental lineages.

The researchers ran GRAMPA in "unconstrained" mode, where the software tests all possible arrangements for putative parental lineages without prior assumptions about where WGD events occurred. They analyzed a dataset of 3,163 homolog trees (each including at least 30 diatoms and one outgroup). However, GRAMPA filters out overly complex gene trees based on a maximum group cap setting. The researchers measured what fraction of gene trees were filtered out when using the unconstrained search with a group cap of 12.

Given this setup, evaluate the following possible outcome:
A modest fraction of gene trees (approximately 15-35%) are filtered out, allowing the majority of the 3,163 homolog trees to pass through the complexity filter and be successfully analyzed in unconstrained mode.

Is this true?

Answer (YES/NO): NO